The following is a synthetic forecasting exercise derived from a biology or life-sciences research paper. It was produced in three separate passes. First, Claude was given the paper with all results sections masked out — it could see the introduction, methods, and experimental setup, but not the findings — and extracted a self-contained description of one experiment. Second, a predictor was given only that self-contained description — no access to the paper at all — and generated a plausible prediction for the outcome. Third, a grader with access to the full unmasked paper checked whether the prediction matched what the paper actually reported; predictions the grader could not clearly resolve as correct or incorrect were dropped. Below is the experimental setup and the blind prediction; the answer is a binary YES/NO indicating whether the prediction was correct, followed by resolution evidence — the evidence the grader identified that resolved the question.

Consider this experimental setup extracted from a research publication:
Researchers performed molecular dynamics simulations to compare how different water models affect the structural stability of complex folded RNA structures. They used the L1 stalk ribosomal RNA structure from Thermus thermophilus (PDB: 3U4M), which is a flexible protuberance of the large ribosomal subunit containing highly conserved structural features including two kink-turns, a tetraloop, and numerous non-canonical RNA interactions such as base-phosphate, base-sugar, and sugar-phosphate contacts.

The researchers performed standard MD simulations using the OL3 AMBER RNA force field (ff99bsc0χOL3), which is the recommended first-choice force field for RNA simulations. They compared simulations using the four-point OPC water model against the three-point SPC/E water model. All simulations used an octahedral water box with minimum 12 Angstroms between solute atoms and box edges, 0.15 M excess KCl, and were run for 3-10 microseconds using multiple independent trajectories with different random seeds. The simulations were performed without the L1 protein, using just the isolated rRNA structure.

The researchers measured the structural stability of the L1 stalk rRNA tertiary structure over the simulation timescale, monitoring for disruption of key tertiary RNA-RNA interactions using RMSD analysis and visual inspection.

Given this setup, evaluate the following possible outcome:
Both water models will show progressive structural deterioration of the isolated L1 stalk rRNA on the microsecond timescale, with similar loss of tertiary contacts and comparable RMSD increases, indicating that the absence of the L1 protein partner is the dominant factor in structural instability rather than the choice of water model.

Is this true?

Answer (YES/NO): NO